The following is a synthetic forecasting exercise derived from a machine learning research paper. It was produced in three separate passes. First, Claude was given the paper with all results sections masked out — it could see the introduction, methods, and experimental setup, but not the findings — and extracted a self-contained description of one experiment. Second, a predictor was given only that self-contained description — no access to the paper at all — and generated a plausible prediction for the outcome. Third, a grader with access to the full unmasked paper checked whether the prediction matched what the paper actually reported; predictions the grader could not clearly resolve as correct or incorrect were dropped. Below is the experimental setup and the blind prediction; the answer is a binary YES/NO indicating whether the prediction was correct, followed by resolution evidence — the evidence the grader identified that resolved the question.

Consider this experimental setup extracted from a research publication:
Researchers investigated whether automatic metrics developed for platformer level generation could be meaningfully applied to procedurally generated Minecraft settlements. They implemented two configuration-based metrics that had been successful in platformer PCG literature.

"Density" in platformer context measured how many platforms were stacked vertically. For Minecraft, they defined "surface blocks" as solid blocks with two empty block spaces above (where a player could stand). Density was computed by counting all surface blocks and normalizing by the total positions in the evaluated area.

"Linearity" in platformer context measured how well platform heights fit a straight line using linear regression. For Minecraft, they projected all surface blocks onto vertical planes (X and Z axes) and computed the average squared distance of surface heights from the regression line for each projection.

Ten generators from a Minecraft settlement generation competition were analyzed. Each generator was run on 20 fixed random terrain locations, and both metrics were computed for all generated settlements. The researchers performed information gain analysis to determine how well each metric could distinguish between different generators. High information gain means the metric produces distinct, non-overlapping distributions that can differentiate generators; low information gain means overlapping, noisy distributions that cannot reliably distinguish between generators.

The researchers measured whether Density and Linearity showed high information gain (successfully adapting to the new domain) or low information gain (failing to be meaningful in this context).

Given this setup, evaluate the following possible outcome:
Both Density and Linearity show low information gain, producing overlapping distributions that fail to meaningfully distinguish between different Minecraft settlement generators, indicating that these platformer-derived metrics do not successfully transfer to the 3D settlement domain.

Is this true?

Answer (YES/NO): YES